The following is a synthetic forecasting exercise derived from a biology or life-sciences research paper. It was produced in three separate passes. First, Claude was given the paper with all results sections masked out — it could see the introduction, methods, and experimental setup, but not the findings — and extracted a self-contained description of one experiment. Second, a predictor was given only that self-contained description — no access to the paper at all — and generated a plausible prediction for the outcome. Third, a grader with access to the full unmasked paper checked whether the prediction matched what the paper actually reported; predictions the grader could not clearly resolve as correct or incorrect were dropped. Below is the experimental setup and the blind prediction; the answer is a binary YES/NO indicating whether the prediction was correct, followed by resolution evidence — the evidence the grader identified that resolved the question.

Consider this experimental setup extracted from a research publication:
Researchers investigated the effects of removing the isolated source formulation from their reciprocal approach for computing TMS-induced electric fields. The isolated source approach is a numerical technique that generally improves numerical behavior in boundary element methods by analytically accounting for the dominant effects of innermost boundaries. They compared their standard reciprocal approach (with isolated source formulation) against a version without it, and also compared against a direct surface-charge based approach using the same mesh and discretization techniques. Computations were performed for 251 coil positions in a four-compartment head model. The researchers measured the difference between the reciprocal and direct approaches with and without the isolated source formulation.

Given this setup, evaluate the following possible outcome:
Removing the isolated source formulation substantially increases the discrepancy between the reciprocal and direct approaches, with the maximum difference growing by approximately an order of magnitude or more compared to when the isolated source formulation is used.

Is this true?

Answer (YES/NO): NO